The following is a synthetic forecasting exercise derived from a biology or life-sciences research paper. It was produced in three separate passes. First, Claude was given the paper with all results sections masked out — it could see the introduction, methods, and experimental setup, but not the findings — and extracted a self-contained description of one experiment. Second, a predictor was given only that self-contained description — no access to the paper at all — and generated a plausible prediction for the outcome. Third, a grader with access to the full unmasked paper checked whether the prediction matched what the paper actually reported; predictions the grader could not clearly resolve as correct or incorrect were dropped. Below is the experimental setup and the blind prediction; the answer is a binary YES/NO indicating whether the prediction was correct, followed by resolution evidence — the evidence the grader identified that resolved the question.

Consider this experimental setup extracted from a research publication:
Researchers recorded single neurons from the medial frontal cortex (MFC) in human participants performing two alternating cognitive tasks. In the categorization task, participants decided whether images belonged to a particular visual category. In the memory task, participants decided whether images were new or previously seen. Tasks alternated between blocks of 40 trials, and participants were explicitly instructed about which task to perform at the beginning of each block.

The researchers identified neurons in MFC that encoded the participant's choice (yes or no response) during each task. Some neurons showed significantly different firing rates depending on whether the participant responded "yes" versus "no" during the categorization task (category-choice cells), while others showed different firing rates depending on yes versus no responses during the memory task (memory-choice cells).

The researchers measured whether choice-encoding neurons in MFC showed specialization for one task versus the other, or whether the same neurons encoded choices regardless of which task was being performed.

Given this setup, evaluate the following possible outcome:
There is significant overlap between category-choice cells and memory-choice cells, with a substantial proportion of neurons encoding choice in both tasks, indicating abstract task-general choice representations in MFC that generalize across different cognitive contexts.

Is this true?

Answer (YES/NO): NO